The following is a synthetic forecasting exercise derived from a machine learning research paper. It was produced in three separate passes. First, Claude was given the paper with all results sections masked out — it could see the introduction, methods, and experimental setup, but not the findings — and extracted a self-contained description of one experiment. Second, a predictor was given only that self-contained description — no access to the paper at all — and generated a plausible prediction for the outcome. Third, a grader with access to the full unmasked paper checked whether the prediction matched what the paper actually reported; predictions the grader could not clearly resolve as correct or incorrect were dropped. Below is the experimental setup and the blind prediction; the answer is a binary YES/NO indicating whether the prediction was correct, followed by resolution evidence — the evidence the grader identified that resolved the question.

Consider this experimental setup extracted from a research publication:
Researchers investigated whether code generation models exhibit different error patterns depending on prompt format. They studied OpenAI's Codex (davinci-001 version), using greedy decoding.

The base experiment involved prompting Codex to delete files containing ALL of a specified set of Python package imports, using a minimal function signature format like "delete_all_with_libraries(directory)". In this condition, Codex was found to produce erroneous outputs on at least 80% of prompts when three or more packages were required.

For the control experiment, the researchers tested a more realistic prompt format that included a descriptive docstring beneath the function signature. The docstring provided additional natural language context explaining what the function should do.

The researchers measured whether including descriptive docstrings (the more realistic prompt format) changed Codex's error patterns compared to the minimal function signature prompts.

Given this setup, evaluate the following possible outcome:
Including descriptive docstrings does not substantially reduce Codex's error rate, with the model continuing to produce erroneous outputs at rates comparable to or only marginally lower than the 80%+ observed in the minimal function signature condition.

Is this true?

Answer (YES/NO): YES